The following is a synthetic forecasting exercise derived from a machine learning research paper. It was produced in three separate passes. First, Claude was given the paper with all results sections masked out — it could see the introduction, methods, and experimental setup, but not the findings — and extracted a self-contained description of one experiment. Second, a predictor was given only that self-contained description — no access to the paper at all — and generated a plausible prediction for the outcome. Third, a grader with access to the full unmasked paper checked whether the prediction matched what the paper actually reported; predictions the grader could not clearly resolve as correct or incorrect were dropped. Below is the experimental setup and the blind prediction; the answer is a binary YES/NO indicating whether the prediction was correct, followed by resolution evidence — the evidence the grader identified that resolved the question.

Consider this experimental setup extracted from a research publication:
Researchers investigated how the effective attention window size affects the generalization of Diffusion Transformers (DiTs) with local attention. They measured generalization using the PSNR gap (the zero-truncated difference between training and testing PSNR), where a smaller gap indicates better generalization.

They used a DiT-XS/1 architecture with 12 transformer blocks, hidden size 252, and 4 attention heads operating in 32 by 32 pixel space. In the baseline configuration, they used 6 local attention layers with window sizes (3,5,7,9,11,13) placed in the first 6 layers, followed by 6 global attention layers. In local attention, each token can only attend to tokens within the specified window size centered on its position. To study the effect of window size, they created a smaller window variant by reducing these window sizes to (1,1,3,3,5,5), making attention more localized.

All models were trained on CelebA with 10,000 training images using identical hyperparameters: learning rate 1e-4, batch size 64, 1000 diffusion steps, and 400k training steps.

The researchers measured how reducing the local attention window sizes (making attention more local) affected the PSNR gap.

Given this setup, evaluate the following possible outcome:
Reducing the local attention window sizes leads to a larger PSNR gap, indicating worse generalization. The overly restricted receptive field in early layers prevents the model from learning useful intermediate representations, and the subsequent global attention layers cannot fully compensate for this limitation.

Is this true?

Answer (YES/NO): NO